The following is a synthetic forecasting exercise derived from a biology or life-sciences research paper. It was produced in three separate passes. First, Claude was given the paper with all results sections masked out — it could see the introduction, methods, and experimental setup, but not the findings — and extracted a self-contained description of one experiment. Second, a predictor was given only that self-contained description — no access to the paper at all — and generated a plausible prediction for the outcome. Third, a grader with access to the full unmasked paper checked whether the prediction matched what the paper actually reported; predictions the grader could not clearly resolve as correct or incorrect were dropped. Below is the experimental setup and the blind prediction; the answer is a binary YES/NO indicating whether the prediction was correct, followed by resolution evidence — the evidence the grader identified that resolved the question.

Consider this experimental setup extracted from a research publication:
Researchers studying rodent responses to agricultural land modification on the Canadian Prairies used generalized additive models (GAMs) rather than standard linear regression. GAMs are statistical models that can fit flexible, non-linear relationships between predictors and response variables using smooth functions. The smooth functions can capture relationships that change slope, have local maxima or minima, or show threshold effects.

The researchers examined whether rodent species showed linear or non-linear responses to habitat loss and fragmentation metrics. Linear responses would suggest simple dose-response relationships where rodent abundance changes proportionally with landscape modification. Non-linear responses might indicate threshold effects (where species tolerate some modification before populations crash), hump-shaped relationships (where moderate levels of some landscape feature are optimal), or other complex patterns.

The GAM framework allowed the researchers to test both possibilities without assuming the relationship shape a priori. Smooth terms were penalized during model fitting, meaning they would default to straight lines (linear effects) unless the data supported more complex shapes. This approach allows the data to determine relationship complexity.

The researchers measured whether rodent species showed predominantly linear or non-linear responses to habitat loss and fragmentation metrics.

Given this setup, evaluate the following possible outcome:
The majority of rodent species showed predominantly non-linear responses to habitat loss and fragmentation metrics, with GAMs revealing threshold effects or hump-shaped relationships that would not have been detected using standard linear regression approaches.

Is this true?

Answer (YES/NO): YES